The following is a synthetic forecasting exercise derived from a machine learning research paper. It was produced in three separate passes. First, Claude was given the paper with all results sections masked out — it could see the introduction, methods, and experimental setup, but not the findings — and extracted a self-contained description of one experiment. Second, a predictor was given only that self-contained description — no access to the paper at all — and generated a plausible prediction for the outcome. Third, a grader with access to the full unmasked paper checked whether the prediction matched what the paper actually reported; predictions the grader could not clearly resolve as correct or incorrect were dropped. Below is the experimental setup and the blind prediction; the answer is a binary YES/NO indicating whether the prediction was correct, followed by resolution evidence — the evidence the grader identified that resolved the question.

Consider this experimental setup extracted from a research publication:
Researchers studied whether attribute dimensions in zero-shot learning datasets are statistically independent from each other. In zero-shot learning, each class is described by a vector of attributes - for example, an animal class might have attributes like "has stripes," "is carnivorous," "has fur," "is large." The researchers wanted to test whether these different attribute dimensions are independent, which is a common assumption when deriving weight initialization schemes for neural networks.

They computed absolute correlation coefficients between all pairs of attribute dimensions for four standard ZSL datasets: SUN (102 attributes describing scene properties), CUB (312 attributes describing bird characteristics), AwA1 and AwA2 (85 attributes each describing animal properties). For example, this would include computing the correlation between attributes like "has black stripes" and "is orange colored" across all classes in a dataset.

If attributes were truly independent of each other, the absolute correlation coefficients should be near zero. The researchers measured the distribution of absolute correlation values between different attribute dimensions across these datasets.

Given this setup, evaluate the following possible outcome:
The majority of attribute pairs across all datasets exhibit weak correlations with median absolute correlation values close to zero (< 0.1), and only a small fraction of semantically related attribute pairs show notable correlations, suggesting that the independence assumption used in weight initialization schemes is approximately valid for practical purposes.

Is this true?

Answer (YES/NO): NO